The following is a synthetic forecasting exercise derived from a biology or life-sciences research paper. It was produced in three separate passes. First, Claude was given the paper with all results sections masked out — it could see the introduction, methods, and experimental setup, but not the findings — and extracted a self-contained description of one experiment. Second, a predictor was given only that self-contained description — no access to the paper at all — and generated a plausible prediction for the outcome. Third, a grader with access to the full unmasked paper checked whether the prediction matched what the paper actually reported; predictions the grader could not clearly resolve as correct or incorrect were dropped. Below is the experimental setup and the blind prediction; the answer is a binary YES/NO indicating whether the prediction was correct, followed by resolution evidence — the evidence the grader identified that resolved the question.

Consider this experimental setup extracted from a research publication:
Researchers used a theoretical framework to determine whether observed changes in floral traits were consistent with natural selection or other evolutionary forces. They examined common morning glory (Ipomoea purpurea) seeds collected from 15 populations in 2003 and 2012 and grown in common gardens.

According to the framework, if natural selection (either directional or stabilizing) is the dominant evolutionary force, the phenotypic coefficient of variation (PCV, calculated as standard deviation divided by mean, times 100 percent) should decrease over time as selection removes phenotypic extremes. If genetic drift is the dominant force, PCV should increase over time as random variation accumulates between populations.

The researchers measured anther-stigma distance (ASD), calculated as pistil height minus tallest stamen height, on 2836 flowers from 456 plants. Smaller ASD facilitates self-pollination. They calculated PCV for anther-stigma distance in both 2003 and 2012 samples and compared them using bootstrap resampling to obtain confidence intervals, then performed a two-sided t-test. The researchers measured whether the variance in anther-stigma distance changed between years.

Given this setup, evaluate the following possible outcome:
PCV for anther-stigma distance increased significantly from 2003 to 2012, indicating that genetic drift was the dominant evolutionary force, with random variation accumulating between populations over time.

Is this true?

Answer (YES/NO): NO